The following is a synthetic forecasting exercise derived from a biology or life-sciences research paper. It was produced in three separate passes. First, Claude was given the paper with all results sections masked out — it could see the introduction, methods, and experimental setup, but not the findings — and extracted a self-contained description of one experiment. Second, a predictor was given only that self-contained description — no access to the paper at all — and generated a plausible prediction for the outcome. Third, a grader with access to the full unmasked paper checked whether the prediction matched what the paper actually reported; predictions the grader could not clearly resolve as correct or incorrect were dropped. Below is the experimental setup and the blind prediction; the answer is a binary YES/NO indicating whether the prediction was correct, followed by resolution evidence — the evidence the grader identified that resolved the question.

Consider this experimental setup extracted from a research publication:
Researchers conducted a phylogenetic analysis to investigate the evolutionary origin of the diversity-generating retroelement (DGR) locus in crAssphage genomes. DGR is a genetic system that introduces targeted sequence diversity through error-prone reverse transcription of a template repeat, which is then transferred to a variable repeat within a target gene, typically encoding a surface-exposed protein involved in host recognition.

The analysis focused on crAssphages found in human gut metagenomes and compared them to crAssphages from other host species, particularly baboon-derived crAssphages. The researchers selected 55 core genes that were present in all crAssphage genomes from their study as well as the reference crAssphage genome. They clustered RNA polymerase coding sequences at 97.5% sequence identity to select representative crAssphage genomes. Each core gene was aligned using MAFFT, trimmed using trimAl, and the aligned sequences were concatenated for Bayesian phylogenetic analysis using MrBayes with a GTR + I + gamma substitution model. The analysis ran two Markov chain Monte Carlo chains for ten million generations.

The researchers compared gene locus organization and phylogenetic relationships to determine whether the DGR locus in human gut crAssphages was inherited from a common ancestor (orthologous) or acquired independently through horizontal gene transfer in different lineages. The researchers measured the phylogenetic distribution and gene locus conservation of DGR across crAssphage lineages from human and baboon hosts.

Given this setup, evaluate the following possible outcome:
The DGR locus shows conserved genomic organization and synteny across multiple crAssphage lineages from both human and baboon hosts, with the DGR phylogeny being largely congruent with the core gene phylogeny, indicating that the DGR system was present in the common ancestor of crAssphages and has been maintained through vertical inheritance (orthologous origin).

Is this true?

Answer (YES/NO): NO